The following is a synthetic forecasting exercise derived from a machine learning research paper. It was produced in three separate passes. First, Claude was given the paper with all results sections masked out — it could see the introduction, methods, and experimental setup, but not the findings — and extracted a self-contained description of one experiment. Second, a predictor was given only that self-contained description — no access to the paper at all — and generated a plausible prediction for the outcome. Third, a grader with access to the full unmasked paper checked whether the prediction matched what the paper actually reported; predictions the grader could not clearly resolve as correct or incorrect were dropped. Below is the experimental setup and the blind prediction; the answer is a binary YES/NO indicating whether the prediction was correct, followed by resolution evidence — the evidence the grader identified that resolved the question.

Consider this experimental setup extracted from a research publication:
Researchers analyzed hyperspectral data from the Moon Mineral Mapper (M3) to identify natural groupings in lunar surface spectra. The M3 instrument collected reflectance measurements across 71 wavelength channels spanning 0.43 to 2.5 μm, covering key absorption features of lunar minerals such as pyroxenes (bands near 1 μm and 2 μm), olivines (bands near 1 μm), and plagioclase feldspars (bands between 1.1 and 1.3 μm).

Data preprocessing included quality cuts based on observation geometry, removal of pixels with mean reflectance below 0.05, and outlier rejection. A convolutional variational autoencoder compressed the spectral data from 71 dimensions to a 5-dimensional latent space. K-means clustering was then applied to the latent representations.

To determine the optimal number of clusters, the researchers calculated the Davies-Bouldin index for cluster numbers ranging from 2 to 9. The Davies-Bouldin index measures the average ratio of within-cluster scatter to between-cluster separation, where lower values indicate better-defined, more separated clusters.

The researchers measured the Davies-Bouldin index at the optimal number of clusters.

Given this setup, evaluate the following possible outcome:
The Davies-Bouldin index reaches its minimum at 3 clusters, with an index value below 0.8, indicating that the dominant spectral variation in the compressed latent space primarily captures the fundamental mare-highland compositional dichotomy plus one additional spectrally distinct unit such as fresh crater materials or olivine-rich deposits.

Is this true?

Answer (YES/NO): NO